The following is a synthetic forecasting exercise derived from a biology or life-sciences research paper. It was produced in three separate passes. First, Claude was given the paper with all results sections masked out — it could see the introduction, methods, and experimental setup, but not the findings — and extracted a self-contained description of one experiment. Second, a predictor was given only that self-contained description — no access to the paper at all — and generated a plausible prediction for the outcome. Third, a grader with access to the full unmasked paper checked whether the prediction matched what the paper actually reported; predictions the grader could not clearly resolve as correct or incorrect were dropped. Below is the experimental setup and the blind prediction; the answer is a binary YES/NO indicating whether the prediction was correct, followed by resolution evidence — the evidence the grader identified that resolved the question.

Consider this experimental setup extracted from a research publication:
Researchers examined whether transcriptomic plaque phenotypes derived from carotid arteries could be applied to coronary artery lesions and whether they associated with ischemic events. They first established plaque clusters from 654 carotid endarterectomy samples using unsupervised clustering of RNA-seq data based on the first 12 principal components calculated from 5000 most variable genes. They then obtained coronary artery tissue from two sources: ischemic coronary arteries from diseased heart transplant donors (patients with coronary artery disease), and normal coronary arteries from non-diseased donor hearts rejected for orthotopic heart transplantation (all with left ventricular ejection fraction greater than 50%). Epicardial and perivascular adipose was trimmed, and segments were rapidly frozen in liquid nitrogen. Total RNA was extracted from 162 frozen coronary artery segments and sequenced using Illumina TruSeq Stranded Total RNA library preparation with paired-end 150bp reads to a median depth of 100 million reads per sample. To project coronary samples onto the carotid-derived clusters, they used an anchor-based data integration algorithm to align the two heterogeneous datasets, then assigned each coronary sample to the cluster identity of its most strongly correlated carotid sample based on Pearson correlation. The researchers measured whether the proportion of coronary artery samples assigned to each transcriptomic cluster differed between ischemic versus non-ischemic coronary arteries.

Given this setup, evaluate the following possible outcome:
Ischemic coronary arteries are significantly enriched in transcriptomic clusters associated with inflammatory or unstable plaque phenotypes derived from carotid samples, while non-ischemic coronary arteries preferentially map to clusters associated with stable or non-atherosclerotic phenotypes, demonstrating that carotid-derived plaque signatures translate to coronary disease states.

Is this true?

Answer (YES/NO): YES